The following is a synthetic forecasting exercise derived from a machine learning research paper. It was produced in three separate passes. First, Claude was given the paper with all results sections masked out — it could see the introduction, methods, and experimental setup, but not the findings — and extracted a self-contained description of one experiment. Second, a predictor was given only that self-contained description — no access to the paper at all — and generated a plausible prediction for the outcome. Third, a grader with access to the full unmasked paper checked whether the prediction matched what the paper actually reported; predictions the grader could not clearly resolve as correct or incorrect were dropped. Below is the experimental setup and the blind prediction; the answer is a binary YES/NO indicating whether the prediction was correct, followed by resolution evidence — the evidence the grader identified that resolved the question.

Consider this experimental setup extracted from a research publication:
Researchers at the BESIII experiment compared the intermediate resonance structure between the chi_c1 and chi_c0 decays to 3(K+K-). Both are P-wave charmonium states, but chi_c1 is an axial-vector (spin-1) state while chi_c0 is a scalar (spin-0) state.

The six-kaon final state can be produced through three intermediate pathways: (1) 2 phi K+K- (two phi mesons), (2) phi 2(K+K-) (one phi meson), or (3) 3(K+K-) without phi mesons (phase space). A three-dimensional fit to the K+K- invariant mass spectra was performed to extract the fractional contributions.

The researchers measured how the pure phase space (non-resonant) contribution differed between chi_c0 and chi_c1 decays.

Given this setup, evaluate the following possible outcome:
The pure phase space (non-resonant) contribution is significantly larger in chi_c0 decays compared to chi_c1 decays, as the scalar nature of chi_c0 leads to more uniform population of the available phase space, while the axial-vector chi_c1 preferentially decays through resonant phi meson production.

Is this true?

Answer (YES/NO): YES